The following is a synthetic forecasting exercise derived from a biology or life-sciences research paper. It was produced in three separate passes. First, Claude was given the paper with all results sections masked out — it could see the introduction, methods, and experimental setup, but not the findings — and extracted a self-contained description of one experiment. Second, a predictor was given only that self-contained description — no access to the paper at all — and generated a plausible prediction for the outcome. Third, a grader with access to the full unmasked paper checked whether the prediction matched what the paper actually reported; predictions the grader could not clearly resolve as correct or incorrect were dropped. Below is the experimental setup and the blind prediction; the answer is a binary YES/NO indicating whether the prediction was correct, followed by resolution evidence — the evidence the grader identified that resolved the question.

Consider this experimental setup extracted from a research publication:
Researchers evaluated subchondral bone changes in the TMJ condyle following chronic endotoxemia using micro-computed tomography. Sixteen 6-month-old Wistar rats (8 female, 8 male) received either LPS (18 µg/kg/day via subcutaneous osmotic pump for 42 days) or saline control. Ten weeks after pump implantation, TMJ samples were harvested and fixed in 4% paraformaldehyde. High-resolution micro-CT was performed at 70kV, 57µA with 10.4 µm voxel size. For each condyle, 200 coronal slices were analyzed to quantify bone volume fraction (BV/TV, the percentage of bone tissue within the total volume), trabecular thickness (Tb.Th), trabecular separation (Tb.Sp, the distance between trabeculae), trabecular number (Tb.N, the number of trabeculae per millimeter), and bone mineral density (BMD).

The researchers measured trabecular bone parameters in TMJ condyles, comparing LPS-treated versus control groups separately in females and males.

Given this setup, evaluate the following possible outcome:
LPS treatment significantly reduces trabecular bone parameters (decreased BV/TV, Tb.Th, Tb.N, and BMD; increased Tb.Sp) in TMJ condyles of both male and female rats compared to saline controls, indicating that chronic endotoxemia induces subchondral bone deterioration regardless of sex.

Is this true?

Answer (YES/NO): NO